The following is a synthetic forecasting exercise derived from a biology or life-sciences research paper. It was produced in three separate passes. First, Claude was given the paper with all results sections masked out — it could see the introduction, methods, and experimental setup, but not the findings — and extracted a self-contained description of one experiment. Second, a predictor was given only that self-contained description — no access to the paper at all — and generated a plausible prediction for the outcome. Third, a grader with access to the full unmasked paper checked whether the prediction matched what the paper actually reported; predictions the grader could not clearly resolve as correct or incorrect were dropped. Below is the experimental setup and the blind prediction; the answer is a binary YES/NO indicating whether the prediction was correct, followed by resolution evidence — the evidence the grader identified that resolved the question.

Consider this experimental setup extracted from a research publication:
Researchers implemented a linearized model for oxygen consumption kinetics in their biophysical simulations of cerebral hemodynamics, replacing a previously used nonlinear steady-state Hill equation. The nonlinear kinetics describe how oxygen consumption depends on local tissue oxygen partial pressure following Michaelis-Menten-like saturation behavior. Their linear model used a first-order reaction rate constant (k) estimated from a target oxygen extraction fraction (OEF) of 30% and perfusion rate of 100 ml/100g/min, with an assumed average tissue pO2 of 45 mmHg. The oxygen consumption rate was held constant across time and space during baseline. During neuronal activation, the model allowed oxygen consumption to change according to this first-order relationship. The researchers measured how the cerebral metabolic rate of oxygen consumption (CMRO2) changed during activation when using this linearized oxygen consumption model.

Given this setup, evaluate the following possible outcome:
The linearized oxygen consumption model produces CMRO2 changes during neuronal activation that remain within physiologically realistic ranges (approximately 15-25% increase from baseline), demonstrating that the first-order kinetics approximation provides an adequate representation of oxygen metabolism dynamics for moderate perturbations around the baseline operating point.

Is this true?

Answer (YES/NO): NO